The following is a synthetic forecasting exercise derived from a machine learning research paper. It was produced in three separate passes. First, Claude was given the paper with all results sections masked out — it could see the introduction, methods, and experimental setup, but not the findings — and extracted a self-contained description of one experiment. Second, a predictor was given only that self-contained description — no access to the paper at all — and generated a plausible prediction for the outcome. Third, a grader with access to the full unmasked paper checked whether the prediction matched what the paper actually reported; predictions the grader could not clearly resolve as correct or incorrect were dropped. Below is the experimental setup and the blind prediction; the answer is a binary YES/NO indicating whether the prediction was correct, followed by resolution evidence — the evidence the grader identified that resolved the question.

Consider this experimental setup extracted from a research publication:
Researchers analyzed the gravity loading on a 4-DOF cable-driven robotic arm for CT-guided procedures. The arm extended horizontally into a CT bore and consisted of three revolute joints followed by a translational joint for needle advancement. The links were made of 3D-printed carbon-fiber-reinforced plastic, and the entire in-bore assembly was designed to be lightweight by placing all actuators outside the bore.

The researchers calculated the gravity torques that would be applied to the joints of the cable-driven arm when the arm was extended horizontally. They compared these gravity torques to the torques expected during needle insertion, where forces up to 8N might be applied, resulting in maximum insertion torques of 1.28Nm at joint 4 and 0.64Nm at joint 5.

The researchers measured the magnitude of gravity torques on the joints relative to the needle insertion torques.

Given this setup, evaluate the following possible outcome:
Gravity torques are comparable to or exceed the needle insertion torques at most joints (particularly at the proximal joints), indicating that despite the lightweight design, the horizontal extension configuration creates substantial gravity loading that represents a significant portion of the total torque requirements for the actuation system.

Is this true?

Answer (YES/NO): NO